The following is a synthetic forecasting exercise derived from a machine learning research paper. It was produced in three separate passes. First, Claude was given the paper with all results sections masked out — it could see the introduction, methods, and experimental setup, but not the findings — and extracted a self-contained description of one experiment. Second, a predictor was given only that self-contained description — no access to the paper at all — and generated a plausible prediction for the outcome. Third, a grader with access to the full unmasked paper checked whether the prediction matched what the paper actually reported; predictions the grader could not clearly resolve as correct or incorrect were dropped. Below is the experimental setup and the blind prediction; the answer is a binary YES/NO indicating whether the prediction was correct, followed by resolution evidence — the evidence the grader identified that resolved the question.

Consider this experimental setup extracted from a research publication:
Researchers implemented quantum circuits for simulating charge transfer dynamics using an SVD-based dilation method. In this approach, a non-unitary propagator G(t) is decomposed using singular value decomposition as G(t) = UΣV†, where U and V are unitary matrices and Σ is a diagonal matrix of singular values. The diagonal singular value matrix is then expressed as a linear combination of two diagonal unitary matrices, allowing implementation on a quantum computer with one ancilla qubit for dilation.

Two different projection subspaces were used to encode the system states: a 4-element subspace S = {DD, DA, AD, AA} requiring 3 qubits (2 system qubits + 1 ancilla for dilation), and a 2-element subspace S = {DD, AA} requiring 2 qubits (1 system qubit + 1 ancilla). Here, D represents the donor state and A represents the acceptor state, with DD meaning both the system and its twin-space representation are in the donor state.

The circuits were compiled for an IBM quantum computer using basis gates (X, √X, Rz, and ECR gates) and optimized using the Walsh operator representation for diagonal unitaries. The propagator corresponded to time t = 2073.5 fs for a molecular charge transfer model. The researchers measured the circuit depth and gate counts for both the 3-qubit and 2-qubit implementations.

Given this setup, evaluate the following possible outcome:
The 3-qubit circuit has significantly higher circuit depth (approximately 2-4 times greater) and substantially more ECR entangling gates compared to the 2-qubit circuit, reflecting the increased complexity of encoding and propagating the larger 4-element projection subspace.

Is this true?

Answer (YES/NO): YES